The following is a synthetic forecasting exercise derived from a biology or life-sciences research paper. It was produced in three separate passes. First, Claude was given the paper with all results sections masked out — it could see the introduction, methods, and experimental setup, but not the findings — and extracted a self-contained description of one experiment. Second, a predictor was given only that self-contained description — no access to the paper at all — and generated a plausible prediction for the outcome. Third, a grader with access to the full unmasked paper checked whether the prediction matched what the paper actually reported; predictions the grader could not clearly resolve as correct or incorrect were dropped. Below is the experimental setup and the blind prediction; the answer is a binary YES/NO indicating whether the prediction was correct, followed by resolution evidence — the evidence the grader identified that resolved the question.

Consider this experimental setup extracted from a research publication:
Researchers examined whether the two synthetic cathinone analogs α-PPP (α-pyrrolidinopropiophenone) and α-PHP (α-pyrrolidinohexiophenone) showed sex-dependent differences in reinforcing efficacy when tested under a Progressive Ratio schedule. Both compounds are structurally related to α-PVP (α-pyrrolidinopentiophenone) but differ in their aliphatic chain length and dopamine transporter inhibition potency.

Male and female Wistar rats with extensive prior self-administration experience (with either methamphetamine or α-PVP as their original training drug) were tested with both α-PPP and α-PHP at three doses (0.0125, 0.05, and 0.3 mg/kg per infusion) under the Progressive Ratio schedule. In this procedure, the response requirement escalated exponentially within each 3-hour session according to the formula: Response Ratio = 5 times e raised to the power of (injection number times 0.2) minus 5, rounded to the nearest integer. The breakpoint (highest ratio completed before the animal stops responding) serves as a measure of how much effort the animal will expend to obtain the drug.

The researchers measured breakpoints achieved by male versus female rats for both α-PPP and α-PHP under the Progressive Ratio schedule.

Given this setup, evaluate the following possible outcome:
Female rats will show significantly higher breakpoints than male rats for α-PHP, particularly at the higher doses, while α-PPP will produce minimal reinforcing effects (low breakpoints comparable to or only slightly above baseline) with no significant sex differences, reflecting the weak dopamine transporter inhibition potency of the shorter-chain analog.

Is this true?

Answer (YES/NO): NO